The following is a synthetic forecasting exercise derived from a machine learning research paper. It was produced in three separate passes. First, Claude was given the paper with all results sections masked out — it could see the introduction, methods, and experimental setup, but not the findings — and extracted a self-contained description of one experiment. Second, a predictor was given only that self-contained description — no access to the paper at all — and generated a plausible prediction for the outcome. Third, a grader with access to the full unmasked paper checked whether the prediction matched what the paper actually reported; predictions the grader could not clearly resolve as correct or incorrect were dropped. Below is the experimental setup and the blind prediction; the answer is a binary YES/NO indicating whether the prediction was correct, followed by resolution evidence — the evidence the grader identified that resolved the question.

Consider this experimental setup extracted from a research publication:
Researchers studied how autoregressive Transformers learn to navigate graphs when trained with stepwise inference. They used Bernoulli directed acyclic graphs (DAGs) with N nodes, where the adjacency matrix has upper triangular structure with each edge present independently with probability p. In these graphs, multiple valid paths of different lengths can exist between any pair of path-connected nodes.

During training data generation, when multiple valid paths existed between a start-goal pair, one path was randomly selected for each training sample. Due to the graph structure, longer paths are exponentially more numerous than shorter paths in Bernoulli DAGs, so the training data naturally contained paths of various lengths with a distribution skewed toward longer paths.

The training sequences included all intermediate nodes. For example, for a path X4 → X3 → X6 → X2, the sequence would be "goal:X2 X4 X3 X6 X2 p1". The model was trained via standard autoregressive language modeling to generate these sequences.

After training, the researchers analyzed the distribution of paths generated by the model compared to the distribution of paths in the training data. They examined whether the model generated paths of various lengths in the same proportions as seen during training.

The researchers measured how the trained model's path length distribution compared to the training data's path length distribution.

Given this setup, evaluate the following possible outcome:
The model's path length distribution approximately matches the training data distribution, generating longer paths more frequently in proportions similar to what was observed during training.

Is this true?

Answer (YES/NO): NO